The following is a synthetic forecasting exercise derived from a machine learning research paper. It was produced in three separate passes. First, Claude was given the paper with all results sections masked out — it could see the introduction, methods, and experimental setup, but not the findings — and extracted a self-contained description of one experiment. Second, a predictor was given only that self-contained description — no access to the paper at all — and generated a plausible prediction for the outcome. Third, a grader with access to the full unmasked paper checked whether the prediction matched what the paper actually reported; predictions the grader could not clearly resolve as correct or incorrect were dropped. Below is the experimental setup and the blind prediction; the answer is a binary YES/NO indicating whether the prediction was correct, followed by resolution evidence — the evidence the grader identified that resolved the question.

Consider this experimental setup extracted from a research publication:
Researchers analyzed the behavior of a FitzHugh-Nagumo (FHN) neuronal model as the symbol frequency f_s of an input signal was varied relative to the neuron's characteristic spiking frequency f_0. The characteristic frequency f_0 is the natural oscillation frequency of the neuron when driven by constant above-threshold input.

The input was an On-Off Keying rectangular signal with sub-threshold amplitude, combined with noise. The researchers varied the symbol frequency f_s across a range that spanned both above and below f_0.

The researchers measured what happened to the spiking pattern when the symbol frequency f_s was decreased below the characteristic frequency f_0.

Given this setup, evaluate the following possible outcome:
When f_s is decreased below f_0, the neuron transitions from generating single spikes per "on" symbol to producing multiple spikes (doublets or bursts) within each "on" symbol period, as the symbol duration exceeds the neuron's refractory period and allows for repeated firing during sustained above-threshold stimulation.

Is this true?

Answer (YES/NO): YES